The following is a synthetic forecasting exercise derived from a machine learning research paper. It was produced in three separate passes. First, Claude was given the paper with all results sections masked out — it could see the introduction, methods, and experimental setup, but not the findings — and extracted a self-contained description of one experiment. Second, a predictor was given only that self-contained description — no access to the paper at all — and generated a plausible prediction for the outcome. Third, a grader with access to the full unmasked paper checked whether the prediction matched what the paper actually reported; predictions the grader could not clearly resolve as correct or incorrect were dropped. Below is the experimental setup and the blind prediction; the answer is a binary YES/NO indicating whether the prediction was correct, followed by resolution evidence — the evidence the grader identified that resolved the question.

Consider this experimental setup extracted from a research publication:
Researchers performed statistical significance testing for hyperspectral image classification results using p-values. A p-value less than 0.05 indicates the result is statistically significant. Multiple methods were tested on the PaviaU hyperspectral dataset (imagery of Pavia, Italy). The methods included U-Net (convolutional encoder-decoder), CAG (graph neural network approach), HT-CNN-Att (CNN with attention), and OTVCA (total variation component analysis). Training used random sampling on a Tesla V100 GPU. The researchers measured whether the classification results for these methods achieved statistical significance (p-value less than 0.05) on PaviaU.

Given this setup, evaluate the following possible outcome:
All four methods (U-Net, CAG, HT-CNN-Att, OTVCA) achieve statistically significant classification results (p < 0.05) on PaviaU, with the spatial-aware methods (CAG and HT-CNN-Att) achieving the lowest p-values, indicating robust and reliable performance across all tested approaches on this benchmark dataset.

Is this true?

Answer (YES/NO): NO